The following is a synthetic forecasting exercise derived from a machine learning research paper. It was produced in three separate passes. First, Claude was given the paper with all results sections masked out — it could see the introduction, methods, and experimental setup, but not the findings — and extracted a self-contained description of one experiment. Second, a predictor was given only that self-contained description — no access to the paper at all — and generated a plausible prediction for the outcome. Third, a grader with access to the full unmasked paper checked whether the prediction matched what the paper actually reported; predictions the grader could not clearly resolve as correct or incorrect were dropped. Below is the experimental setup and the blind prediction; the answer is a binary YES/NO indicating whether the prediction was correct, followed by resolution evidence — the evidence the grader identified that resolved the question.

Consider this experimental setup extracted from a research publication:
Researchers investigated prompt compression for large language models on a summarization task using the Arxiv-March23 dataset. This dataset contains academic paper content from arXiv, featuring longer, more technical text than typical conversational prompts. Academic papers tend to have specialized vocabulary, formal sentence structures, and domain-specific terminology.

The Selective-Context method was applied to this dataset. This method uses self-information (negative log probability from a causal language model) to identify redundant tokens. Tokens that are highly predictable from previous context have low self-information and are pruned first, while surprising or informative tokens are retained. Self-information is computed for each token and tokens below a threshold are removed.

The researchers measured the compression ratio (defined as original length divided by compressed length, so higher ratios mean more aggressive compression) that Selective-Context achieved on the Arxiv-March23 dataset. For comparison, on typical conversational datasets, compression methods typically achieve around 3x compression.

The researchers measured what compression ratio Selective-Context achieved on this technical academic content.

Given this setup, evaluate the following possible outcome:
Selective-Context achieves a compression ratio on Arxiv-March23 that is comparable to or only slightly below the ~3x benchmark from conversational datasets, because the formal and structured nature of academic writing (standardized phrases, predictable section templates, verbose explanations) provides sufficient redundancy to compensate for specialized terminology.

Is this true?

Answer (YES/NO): NO